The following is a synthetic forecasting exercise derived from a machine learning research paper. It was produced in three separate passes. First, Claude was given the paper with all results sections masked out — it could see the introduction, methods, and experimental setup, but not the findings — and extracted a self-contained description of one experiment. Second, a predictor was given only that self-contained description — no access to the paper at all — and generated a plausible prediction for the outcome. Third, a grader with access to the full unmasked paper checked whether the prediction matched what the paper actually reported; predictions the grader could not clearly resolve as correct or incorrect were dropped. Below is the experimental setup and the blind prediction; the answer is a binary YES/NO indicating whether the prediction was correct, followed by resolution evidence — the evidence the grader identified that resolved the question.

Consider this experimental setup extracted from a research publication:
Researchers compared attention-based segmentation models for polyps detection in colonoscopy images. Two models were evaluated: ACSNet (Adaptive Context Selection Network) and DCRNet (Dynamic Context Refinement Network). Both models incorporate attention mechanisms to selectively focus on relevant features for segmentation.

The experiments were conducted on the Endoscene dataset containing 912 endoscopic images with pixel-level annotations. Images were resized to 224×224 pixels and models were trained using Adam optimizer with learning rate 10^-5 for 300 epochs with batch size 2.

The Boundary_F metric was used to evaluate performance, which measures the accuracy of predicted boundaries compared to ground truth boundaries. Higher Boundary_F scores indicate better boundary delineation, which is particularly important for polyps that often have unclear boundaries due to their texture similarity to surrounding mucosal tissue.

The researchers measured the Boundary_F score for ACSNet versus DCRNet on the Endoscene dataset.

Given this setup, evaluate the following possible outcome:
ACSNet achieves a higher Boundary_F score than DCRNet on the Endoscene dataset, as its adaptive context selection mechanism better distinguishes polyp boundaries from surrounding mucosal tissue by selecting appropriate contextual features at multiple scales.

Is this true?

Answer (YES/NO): NO